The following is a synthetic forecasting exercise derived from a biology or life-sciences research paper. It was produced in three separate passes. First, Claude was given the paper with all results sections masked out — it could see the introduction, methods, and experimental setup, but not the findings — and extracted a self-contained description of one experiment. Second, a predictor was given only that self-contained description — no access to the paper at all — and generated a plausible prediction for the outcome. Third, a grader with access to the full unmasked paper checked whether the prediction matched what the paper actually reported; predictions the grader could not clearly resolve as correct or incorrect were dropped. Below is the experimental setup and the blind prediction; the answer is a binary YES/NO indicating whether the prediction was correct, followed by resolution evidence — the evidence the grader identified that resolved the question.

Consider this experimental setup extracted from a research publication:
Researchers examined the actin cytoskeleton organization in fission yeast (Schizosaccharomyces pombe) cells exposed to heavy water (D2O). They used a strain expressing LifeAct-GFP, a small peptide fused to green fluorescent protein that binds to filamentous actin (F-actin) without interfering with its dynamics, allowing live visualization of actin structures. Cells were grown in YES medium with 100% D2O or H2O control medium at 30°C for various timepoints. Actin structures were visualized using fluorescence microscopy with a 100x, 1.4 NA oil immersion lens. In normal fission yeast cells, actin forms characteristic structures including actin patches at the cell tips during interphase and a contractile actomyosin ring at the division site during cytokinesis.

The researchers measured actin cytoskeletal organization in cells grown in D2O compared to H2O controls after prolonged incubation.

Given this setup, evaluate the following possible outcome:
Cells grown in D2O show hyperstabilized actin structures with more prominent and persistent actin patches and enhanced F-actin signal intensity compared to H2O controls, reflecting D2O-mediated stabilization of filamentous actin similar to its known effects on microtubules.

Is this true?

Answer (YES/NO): NO